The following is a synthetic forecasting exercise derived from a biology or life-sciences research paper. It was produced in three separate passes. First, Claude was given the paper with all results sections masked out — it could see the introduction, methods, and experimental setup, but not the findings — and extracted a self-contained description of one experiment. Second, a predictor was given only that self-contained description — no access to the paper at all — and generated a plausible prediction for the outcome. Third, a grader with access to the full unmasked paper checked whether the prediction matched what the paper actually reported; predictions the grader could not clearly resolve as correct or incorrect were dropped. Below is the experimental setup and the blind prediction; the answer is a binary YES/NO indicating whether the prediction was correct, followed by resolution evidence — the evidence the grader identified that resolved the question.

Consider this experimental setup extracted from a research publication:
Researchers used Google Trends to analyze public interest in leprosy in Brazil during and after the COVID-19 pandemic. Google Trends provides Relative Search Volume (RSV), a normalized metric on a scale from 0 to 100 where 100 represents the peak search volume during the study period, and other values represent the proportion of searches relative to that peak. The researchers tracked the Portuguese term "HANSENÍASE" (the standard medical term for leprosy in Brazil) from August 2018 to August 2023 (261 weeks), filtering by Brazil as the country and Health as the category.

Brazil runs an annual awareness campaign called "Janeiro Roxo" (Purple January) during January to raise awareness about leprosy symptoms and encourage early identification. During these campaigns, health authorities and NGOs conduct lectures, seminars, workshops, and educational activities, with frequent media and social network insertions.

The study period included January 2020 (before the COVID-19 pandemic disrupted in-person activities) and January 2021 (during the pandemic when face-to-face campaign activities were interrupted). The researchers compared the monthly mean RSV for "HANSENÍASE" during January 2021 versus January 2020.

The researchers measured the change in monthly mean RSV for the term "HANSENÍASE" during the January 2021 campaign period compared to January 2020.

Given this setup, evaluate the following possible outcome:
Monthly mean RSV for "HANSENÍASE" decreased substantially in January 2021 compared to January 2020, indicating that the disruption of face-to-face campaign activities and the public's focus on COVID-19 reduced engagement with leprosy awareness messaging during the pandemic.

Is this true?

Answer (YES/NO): YES